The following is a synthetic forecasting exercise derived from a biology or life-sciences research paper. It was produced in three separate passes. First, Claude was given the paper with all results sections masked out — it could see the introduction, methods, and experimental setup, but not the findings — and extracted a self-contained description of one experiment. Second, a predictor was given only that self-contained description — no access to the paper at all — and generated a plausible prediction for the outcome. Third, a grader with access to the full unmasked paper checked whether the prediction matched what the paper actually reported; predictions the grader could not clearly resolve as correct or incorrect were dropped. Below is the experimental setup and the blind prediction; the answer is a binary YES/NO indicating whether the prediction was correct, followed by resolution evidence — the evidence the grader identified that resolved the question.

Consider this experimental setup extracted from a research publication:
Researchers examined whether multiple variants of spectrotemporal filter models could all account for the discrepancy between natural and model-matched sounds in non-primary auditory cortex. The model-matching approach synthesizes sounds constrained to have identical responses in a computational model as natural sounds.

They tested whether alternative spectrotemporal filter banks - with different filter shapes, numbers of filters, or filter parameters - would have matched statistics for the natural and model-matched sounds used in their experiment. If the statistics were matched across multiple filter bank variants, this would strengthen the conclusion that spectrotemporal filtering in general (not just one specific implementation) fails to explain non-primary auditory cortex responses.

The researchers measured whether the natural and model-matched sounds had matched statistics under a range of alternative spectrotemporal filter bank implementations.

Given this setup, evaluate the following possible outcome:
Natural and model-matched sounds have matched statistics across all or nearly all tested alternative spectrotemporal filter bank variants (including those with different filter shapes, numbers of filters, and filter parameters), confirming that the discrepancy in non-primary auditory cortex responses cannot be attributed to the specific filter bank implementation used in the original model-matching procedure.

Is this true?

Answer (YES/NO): YES